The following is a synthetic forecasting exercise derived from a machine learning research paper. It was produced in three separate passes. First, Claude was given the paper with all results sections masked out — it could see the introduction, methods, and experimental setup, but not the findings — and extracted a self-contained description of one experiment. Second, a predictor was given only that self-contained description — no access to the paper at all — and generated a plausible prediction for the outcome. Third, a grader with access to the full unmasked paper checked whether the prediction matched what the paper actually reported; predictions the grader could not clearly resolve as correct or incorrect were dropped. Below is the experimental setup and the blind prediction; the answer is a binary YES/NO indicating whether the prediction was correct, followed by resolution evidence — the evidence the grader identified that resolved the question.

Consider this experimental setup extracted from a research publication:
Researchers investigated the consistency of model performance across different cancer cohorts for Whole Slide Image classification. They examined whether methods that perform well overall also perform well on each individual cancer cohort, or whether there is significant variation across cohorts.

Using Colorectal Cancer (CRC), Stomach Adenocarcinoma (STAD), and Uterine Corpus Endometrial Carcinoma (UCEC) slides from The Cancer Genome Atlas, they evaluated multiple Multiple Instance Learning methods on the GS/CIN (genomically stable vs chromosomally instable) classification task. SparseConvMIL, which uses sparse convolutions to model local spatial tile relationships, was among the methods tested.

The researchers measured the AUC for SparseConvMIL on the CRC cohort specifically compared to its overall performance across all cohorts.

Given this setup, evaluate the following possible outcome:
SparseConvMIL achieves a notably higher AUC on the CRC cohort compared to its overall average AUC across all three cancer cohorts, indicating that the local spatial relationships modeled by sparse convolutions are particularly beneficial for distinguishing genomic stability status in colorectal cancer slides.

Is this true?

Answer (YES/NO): NO